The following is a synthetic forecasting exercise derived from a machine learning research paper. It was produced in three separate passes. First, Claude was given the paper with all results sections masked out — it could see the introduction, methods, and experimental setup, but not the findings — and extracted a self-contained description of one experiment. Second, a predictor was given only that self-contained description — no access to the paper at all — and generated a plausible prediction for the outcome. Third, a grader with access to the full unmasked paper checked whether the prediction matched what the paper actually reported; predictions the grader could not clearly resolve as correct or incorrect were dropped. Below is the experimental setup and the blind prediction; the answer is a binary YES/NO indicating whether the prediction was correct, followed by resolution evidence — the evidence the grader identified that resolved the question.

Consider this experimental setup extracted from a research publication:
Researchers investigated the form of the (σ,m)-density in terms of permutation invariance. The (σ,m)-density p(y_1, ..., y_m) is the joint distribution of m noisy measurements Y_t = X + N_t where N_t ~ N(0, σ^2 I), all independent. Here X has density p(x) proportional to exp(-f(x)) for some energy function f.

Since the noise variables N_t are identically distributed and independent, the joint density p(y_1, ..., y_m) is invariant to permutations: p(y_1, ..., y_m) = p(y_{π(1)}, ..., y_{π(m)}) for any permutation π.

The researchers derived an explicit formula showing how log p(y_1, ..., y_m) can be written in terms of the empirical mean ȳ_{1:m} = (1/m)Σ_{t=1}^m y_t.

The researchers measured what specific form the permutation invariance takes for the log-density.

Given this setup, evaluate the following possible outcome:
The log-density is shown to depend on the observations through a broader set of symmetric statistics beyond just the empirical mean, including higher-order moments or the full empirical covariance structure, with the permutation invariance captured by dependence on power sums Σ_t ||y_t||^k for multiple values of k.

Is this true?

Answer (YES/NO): NO